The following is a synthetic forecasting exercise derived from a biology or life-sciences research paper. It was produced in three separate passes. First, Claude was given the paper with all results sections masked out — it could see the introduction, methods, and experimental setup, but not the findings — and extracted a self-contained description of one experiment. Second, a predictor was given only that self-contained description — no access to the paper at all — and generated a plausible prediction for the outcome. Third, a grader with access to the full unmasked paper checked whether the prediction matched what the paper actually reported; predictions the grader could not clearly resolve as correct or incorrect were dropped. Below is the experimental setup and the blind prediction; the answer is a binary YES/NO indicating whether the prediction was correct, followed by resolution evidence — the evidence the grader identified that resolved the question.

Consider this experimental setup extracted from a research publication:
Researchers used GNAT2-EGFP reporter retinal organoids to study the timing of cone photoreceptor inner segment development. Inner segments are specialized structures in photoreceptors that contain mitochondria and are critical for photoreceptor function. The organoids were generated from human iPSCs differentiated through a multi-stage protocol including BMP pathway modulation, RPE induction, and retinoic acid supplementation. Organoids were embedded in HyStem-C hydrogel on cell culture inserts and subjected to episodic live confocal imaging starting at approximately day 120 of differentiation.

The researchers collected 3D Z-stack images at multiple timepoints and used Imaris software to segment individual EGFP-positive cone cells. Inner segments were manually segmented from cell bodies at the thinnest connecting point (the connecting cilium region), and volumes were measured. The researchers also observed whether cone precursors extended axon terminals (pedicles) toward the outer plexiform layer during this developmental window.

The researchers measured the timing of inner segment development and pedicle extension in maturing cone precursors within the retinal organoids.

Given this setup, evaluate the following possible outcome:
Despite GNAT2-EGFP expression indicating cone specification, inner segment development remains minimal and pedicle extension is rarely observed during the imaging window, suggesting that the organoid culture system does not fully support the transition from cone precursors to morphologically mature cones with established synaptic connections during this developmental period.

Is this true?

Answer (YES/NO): NO